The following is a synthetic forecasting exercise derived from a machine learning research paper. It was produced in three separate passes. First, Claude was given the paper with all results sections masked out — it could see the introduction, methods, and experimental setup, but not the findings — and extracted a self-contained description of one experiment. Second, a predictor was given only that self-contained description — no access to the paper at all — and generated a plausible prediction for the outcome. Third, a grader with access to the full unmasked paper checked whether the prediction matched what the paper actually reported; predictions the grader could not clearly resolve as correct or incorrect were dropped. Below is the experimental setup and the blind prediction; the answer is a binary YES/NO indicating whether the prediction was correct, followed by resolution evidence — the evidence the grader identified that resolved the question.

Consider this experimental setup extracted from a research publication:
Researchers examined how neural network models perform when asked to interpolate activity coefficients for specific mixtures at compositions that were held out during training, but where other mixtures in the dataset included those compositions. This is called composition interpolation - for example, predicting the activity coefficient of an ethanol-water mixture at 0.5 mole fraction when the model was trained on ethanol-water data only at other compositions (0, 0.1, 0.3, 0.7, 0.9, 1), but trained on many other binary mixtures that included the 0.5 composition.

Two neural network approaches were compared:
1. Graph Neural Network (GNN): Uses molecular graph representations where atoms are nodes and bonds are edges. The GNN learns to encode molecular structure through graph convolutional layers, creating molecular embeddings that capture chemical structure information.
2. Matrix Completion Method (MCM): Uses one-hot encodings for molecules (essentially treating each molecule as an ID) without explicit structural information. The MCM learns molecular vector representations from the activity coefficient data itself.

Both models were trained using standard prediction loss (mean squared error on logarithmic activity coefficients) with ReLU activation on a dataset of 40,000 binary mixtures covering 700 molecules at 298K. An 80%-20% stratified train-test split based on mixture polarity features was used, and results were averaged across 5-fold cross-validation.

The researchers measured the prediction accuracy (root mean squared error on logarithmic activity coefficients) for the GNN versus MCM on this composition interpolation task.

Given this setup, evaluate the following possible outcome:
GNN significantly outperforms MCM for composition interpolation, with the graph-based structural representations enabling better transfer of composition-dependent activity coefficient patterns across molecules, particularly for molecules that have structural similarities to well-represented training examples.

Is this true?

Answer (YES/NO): NO